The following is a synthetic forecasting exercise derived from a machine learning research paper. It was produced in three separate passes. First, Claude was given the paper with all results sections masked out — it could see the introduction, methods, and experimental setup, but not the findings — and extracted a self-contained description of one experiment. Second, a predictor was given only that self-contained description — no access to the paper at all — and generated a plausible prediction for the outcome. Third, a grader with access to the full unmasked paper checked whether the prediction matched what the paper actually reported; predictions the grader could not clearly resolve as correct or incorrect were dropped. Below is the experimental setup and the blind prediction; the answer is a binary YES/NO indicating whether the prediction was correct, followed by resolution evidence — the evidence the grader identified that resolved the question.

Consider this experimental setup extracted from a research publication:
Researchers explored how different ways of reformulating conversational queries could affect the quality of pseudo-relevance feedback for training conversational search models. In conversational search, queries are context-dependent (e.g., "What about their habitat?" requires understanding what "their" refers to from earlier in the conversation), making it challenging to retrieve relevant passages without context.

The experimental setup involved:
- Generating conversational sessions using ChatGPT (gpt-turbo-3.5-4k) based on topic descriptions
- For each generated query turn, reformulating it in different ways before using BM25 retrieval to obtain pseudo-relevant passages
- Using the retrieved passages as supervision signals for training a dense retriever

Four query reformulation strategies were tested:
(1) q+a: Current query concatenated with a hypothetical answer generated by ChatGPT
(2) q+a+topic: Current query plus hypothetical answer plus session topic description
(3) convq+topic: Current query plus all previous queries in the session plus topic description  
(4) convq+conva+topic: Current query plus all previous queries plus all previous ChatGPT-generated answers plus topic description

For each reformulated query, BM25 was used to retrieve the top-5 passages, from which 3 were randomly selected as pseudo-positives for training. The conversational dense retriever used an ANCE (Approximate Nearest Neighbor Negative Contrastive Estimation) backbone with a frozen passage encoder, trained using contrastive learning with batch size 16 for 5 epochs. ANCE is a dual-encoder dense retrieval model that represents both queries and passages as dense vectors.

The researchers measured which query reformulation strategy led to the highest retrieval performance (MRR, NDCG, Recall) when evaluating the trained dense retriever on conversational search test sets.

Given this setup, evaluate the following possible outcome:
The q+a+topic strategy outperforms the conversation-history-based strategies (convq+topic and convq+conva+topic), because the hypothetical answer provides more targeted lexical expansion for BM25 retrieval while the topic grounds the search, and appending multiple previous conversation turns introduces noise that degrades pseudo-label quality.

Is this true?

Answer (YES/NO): YES